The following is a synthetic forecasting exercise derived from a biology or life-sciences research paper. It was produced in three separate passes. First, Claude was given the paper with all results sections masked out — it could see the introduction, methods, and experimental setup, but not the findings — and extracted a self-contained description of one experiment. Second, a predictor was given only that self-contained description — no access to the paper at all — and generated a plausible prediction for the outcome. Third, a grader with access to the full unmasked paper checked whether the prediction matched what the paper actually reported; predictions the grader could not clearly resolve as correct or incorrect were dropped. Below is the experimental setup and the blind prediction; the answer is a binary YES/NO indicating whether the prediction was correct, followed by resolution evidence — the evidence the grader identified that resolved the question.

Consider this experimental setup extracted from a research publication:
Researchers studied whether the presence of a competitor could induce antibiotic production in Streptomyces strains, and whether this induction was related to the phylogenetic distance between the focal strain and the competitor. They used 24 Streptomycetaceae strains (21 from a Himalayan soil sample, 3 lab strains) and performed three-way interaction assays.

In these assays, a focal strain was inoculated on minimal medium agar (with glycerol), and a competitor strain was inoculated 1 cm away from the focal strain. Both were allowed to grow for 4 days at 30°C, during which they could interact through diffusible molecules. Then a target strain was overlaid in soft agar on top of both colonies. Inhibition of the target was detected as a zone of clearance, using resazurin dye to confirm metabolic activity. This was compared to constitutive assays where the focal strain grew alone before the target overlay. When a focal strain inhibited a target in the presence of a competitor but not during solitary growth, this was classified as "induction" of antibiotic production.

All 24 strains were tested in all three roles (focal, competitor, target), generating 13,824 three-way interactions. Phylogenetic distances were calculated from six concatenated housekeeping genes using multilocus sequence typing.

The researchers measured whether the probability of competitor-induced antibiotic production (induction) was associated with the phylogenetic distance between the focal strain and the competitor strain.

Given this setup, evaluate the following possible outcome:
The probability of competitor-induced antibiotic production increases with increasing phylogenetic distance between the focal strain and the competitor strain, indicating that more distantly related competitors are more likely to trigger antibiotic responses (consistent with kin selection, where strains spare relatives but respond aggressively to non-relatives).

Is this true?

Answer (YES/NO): NO